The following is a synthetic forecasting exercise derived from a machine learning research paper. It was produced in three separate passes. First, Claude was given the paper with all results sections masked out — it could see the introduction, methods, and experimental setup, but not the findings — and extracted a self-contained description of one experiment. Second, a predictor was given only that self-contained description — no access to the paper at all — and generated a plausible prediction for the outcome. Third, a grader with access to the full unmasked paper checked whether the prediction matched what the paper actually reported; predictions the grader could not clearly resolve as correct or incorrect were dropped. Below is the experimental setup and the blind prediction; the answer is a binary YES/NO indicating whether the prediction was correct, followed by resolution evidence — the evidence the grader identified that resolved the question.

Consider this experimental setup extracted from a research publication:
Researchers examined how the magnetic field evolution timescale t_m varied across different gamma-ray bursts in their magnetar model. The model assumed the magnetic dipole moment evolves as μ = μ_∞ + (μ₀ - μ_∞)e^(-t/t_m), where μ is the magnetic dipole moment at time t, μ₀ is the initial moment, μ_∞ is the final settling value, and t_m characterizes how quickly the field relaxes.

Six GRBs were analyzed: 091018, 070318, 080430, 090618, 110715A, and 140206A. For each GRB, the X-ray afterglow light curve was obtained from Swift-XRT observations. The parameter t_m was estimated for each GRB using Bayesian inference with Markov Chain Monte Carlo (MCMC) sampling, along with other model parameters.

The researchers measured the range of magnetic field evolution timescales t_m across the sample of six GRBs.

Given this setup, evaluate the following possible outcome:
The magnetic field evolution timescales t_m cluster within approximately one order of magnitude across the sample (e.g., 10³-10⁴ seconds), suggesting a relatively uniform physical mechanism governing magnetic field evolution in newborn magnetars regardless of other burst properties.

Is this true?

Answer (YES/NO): YES